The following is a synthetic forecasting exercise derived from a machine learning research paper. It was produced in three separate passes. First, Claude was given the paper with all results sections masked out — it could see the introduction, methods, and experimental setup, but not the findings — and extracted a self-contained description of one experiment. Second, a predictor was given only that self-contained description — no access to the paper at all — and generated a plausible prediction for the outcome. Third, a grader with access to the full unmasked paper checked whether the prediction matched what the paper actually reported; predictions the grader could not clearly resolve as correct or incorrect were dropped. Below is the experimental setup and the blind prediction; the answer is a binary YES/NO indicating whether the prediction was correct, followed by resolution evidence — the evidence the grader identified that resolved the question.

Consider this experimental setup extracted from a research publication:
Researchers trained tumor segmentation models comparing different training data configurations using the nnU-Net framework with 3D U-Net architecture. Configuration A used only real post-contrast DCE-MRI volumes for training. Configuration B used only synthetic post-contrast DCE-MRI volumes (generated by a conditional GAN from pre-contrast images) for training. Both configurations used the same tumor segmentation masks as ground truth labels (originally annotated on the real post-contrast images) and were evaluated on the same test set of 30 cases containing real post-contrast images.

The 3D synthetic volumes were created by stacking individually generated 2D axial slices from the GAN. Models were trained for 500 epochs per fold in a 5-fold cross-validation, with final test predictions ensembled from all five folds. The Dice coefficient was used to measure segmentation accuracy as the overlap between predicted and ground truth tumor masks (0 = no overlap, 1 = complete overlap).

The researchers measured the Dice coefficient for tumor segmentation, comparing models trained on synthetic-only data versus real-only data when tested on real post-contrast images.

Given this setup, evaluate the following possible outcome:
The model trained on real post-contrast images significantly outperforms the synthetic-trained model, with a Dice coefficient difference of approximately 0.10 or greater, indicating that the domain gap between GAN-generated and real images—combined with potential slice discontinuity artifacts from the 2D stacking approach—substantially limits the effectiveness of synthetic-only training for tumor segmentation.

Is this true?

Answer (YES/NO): YES